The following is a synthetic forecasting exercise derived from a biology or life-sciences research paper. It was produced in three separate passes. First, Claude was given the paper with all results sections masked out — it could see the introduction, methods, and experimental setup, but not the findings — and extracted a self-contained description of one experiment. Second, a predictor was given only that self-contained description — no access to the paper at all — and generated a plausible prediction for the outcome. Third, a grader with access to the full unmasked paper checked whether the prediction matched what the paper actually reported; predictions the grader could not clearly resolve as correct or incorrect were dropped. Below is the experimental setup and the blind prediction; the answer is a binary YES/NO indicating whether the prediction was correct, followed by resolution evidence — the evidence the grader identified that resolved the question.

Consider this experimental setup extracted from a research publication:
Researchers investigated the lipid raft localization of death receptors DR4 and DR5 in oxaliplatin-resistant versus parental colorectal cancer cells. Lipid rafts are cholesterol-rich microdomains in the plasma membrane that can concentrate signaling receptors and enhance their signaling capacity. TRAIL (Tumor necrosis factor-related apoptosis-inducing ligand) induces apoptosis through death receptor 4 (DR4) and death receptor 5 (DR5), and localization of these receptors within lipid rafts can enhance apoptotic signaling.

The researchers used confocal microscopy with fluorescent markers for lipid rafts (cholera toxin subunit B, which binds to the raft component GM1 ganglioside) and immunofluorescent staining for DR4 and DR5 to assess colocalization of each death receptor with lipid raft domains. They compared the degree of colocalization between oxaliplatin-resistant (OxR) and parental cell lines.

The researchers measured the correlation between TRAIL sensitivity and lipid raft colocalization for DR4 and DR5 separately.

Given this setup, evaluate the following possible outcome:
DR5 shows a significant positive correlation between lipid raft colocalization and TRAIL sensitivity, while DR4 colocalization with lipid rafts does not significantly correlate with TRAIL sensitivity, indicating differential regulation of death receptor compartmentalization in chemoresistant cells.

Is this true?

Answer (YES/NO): NO